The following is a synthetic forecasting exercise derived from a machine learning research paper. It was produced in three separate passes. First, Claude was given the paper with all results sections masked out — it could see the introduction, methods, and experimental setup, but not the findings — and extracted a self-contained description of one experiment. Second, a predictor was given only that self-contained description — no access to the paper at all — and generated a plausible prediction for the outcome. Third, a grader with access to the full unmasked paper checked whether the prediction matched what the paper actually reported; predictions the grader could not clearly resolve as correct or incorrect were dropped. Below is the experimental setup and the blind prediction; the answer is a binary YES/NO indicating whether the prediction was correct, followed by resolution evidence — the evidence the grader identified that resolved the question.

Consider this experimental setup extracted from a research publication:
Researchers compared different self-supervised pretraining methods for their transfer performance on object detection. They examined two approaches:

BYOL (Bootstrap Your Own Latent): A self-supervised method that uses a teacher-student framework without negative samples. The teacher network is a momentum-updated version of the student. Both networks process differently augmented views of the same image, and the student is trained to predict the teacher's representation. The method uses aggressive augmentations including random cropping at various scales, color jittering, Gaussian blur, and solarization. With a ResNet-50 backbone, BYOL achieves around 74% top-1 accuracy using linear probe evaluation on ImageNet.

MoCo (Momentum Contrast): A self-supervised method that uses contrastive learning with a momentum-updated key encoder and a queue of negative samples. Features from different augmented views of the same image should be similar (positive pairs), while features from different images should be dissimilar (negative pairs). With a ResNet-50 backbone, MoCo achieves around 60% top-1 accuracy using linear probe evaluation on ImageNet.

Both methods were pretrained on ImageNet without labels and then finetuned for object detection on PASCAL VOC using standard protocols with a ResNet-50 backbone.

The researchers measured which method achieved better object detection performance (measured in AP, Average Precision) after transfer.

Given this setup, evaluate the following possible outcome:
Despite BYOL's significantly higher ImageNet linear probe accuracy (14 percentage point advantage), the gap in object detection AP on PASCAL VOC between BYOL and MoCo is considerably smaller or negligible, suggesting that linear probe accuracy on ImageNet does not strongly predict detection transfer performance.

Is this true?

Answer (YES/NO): YES